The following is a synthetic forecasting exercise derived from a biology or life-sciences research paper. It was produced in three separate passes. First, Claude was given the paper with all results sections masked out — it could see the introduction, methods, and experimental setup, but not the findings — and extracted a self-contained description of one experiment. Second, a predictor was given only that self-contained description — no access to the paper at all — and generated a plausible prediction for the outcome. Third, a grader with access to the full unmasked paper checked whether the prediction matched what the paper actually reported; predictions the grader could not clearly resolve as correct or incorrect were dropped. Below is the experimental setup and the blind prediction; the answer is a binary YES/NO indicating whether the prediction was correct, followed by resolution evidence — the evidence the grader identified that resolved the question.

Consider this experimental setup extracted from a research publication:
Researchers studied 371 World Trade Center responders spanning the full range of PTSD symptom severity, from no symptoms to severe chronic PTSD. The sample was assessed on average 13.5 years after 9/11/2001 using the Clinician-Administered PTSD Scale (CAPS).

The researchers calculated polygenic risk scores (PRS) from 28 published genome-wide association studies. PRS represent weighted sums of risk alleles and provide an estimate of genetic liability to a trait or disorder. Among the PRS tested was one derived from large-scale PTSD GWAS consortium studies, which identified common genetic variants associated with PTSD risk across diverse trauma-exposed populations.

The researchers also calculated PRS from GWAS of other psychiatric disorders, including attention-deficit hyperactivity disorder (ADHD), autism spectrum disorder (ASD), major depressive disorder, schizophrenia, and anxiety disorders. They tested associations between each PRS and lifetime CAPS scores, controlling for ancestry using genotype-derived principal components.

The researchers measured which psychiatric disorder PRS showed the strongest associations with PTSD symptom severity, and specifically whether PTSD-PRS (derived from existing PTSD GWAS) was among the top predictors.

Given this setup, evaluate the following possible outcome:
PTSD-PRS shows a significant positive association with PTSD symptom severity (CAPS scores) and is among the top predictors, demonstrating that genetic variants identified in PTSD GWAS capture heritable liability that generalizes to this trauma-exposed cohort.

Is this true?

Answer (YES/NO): NO